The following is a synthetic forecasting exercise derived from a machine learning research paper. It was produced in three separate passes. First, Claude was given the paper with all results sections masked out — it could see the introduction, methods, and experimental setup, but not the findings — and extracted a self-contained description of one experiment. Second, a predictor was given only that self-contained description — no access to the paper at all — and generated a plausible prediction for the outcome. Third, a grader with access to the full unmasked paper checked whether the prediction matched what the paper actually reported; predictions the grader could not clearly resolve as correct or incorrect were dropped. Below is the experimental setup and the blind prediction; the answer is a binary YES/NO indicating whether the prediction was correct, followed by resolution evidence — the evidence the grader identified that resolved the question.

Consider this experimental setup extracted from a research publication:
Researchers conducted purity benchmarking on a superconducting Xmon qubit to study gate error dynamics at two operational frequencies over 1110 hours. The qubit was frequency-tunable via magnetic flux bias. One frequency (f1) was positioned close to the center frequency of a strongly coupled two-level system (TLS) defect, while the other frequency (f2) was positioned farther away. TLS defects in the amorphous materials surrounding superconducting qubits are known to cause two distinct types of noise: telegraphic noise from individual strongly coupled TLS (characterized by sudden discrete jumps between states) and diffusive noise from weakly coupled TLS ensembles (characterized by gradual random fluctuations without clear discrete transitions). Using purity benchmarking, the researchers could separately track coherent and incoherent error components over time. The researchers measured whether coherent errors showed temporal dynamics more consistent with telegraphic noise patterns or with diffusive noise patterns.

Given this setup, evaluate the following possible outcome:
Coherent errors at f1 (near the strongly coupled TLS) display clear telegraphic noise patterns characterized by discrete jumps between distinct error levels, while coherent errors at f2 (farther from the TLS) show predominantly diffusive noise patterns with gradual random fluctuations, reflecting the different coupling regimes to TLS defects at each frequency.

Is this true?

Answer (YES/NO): NO